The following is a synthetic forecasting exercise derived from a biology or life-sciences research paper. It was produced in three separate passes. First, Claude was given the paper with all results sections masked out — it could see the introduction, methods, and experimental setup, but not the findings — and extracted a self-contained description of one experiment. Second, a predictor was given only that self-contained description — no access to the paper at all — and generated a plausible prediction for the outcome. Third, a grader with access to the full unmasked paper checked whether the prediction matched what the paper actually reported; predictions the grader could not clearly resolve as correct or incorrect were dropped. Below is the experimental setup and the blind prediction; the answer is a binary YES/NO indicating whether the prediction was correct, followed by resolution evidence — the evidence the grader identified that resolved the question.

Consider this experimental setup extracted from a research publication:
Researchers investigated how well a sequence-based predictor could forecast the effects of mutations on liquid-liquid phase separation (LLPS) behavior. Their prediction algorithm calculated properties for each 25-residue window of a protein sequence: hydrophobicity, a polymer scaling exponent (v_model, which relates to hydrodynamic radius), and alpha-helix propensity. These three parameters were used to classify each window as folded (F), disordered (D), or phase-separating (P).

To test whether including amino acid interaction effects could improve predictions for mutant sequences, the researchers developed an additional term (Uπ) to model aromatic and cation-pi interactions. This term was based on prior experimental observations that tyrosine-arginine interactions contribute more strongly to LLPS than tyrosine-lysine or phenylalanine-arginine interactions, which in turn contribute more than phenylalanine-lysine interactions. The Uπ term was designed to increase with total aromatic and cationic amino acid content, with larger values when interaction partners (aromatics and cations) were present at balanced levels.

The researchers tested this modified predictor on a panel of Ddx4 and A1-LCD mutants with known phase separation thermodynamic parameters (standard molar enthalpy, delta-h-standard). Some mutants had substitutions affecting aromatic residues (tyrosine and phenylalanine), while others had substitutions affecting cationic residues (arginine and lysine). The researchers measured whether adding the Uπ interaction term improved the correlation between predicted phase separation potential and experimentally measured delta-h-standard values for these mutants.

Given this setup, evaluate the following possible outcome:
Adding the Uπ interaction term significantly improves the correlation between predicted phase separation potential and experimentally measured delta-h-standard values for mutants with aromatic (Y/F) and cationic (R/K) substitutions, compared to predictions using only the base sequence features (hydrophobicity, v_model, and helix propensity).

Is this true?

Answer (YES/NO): NO